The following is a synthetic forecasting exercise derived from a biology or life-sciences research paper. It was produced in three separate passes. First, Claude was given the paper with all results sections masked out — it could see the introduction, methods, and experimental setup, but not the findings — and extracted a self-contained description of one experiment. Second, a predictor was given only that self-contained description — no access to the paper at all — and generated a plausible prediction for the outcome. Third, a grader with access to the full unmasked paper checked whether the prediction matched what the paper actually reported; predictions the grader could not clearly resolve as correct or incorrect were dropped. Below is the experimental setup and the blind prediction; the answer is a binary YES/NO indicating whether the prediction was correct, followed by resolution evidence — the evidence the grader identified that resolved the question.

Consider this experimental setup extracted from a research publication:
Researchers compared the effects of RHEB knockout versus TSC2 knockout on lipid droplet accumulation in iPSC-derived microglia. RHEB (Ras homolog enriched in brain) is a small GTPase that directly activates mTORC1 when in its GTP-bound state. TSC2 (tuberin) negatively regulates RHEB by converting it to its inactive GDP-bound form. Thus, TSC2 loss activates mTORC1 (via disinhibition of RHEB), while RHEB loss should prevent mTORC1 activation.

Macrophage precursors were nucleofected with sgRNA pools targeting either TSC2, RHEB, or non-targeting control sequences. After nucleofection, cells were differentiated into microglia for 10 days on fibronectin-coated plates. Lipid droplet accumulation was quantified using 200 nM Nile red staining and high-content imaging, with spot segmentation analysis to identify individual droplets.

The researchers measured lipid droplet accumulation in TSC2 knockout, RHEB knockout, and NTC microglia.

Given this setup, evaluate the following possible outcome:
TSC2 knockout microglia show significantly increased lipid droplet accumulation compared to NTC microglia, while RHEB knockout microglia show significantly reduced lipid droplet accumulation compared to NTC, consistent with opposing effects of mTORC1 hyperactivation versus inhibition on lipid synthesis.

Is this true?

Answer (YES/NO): NO